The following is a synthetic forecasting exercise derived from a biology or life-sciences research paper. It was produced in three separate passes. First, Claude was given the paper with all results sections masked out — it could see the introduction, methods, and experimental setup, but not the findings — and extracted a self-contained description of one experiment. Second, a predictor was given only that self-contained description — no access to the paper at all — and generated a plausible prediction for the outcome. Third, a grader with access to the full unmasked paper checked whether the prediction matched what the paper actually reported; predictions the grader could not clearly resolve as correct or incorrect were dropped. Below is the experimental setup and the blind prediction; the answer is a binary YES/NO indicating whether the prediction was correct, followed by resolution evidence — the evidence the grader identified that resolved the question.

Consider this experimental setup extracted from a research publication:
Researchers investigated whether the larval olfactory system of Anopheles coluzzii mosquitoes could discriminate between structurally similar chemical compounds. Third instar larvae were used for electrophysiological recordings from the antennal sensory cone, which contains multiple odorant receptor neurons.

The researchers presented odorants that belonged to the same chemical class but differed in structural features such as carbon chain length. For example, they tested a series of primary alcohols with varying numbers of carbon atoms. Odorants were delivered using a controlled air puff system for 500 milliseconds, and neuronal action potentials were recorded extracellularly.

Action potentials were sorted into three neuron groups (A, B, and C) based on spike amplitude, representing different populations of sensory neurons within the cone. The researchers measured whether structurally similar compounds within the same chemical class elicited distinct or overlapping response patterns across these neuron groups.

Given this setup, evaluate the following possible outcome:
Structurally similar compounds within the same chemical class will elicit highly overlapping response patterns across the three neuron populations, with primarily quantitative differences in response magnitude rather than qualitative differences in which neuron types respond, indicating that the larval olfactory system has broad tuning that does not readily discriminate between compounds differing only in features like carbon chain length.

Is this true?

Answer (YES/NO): NO